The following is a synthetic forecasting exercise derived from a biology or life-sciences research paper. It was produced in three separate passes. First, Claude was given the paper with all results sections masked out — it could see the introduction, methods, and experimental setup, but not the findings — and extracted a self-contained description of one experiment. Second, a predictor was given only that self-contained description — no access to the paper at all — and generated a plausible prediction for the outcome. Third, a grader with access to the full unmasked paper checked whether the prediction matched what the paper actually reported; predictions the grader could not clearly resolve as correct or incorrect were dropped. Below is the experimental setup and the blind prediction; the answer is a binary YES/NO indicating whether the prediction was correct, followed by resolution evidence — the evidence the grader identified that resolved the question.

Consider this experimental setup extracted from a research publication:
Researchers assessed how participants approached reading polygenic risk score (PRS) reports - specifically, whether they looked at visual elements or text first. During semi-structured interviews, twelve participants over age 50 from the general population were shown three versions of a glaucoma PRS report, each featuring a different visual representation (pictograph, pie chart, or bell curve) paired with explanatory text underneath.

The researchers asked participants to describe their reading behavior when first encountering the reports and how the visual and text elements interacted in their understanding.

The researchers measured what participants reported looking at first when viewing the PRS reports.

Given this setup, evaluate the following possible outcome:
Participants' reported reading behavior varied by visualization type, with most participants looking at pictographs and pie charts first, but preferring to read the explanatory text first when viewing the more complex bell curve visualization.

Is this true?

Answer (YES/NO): NO